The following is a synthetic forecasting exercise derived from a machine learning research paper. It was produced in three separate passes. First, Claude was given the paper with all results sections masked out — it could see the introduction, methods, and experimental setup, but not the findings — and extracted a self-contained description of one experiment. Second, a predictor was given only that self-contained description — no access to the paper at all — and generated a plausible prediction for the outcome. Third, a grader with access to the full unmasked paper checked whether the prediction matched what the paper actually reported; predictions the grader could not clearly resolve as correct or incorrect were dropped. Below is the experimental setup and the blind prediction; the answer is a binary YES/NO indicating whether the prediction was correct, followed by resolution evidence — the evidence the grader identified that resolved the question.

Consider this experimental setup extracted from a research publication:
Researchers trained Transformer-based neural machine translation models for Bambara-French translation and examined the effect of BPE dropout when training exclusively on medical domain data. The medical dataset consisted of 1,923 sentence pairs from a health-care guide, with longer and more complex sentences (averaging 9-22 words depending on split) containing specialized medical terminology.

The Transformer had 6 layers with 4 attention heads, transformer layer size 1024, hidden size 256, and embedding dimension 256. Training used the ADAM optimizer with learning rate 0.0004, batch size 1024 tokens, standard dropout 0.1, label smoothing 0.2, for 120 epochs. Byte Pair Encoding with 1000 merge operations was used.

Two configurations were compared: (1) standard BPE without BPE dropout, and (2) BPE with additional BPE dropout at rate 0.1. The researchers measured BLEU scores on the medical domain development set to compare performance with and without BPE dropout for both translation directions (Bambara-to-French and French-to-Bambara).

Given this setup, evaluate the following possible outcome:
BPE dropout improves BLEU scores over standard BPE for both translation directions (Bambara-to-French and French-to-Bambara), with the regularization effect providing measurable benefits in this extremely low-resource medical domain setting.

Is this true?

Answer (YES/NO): NO